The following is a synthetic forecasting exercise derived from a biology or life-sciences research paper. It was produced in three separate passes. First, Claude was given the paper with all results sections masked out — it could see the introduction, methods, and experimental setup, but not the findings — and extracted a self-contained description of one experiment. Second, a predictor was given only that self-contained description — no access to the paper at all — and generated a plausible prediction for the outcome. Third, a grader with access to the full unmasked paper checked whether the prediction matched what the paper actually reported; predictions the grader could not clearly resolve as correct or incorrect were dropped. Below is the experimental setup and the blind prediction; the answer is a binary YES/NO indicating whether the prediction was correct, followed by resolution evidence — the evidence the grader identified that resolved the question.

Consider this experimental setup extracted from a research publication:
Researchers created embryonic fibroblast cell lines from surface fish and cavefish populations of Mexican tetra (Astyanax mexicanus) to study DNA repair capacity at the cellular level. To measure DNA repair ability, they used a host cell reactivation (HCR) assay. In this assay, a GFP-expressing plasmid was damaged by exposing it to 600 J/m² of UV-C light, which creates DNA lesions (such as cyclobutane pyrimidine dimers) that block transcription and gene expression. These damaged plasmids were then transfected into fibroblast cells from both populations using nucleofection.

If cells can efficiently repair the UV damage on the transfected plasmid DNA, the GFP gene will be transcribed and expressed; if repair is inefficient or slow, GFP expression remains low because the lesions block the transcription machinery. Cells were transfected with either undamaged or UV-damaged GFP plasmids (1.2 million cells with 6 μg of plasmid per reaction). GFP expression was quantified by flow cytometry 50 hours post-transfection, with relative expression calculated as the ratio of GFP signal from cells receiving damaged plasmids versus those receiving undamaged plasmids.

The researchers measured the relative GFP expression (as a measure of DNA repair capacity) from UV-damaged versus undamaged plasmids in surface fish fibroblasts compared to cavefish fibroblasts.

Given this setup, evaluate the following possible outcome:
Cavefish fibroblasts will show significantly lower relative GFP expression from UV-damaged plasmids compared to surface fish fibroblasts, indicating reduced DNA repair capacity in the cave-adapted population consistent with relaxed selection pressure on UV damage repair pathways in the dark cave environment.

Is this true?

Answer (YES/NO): YES